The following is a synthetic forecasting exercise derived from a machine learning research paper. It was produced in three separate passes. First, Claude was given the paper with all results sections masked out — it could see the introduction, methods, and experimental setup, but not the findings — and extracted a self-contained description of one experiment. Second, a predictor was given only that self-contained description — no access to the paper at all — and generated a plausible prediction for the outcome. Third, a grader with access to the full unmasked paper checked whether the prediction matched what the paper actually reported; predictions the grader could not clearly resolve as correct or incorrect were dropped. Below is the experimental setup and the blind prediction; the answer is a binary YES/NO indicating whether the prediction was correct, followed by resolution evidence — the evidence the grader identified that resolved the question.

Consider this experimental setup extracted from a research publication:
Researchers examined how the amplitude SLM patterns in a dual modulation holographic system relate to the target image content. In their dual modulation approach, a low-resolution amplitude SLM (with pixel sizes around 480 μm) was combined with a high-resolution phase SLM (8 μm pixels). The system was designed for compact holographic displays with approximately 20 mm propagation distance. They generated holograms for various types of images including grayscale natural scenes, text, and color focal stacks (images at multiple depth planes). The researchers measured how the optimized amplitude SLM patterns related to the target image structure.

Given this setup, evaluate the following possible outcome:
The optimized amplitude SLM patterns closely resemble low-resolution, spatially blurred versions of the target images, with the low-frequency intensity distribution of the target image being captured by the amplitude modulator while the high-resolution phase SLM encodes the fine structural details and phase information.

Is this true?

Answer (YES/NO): YES